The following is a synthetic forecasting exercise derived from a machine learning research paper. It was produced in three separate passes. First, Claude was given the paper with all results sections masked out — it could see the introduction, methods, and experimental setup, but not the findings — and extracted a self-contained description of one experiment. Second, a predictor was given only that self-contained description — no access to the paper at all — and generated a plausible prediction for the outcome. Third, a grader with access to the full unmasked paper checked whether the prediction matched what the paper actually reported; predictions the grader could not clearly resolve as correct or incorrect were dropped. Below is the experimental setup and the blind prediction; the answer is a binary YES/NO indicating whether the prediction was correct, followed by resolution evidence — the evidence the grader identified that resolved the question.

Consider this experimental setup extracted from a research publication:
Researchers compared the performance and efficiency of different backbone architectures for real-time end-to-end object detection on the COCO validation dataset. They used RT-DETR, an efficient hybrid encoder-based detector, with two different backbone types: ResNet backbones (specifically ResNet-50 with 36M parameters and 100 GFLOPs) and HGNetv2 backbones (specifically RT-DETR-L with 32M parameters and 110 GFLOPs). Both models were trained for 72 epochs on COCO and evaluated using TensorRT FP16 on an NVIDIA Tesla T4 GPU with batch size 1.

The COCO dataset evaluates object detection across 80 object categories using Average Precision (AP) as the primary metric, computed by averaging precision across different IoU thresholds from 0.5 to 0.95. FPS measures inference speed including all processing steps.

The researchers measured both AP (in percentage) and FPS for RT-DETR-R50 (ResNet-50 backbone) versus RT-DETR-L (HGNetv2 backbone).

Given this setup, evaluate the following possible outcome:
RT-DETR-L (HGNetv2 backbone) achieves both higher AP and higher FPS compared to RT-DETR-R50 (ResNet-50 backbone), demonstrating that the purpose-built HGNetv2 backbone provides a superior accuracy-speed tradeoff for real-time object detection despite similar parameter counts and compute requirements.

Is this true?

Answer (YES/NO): NO